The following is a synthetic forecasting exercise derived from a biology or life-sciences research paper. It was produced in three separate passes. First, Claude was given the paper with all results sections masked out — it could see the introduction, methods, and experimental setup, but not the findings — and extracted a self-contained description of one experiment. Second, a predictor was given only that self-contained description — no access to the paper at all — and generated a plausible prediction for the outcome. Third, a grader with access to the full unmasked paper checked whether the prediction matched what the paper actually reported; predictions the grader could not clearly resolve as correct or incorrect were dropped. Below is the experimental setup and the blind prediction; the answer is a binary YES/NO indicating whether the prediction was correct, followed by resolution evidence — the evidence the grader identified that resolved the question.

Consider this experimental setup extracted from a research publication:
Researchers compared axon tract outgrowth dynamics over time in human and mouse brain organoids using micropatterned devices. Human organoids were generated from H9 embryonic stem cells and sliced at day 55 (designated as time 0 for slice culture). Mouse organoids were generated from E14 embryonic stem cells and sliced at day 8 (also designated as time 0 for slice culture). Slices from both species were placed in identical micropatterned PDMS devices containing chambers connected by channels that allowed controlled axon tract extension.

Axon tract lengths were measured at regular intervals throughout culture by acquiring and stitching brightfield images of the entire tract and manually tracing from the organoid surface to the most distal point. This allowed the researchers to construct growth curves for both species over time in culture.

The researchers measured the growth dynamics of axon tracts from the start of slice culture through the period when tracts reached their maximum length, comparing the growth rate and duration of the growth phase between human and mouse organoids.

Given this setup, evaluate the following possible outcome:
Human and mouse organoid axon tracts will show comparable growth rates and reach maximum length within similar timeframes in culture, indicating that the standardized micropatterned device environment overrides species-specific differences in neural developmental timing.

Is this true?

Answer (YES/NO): NO